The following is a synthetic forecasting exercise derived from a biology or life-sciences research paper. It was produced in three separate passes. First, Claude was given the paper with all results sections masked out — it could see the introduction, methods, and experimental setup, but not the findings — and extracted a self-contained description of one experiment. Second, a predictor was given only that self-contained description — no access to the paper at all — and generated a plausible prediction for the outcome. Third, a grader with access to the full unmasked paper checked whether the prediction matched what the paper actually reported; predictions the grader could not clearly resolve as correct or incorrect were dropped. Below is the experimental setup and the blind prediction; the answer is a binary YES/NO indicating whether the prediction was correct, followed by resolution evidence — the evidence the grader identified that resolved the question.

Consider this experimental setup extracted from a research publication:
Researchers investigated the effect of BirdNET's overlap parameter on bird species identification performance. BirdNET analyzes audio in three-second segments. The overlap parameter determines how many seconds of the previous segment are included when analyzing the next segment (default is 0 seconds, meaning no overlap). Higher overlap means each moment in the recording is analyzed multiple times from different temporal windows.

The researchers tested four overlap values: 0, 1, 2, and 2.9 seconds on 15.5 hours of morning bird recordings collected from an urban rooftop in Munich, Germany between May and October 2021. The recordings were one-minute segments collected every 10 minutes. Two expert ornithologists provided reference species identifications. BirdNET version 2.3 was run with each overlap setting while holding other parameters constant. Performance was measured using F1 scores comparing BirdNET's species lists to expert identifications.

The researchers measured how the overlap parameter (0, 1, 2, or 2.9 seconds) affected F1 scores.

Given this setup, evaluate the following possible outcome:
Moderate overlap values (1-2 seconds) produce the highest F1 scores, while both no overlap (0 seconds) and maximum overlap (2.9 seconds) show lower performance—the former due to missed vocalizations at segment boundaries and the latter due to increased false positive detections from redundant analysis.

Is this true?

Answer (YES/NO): NO